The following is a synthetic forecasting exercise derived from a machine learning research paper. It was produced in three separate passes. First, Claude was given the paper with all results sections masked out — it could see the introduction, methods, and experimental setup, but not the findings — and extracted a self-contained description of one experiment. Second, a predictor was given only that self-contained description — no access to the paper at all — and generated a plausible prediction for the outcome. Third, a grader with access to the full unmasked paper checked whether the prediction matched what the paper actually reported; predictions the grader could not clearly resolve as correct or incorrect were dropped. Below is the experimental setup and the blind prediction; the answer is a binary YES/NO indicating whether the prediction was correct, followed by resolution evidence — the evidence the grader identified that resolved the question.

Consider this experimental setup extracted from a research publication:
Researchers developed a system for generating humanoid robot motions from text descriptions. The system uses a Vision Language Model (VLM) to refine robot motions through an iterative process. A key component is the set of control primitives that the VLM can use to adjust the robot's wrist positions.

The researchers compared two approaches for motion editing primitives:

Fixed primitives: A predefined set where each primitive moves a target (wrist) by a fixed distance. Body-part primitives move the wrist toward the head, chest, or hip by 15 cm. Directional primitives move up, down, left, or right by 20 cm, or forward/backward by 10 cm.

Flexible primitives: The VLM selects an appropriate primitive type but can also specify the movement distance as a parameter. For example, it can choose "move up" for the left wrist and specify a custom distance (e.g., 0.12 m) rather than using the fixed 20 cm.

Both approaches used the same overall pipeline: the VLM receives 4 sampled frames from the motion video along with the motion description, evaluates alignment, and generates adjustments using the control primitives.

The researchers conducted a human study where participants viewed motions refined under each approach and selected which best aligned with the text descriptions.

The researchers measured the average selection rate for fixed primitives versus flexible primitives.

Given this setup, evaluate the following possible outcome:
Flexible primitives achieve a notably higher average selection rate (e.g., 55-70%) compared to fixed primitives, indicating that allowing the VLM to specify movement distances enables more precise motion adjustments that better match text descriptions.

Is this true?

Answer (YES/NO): NO